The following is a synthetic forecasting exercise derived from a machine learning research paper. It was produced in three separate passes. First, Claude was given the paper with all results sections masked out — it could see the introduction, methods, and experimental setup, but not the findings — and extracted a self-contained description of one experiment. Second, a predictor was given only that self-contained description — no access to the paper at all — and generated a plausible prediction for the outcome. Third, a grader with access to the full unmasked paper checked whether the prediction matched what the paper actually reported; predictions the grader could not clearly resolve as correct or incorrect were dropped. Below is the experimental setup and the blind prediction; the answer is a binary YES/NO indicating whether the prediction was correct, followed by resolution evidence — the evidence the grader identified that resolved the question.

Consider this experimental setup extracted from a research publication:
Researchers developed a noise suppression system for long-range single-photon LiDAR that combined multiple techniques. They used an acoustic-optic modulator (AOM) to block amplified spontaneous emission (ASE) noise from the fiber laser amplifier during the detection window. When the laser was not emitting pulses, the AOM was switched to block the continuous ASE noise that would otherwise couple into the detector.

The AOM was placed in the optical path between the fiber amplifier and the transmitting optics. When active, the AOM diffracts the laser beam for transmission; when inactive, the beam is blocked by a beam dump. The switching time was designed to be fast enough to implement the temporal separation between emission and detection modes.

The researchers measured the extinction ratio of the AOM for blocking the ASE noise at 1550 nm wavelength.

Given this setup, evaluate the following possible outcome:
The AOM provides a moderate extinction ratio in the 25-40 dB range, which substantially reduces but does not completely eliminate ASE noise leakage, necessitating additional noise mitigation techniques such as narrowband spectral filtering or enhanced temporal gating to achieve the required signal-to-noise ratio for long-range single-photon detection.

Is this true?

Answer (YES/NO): NO